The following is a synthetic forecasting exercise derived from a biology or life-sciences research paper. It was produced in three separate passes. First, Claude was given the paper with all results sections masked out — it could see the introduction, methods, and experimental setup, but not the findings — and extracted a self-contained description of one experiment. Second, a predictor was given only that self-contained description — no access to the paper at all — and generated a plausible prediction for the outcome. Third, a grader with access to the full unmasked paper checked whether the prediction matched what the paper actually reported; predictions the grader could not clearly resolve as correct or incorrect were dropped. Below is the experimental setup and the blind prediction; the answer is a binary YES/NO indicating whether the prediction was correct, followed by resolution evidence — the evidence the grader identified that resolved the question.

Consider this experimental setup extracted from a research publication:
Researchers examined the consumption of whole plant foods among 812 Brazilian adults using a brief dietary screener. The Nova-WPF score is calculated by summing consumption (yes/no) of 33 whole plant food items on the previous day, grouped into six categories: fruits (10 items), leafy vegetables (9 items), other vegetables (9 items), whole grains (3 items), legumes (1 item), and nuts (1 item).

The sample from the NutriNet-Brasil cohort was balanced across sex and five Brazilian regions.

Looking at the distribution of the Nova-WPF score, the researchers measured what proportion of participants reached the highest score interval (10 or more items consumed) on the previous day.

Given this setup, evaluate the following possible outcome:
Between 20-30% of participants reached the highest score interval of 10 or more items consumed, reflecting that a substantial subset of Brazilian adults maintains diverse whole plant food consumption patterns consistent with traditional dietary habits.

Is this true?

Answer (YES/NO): NO